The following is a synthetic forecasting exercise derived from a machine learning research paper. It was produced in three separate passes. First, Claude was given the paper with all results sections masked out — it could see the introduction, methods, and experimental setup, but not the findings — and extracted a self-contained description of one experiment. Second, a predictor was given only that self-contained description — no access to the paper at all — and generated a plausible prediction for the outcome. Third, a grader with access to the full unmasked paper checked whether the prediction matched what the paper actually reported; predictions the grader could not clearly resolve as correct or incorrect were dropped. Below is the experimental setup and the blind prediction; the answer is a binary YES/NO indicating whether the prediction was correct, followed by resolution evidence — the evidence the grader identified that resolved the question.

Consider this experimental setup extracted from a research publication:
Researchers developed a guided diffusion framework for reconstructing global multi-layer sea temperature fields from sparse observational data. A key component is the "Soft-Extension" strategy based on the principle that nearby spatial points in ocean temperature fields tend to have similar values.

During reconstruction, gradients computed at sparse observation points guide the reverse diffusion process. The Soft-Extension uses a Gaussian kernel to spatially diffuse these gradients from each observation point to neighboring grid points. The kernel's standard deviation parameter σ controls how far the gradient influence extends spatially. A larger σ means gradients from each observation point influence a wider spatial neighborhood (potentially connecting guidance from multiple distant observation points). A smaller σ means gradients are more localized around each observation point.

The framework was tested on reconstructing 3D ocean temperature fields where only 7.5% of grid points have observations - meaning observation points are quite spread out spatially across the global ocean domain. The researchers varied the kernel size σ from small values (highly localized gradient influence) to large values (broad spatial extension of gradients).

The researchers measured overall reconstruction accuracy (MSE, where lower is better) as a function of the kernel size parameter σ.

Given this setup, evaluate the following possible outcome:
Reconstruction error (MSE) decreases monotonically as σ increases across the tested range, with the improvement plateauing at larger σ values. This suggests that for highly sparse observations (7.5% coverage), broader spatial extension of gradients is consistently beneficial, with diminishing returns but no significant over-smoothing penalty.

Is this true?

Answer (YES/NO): NO